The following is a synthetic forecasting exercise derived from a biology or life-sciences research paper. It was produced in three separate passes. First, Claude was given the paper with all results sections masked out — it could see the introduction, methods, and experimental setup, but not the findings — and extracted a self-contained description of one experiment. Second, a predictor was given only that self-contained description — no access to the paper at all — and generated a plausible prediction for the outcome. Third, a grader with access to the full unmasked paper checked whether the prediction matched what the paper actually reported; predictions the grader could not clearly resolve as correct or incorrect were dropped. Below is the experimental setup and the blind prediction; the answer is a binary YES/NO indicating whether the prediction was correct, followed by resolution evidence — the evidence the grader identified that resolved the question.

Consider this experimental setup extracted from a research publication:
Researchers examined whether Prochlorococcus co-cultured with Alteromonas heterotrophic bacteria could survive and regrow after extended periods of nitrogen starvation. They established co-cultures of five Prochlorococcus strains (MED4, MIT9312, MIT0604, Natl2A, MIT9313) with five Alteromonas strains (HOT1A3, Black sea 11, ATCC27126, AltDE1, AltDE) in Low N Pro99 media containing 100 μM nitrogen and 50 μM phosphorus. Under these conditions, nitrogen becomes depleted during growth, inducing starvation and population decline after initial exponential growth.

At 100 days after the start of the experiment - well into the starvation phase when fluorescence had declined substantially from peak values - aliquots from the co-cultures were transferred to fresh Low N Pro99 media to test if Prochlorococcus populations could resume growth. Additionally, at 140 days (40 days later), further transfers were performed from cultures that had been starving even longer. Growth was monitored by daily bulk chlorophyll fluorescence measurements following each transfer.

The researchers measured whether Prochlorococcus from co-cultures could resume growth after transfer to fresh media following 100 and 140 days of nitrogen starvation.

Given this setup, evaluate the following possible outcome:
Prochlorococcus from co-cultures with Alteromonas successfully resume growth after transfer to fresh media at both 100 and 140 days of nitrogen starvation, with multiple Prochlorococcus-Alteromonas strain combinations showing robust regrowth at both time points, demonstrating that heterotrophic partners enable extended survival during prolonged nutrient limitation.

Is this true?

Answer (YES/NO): YES